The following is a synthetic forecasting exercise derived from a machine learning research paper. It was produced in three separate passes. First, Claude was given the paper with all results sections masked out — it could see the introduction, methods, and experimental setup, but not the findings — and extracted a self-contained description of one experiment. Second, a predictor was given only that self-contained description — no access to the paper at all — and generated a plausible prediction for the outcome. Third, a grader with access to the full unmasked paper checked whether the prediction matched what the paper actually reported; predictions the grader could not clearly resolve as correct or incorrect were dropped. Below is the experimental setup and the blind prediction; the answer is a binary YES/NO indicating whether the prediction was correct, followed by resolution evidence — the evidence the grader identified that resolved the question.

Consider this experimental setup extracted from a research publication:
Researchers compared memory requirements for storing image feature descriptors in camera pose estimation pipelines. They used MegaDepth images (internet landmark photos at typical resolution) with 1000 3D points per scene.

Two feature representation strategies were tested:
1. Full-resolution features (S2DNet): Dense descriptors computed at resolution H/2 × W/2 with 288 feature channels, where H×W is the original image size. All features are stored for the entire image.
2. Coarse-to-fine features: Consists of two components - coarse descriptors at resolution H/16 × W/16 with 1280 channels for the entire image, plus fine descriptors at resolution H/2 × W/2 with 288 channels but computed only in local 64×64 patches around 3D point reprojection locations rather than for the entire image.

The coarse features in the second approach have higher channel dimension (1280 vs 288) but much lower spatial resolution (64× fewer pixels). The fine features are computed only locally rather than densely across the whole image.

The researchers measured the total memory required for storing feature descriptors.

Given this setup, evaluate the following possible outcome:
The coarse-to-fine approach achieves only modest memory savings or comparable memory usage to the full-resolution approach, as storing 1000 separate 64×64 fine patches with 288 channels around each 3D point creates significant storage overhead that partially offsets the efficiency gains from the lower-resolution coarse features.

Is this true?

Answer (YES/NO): NO